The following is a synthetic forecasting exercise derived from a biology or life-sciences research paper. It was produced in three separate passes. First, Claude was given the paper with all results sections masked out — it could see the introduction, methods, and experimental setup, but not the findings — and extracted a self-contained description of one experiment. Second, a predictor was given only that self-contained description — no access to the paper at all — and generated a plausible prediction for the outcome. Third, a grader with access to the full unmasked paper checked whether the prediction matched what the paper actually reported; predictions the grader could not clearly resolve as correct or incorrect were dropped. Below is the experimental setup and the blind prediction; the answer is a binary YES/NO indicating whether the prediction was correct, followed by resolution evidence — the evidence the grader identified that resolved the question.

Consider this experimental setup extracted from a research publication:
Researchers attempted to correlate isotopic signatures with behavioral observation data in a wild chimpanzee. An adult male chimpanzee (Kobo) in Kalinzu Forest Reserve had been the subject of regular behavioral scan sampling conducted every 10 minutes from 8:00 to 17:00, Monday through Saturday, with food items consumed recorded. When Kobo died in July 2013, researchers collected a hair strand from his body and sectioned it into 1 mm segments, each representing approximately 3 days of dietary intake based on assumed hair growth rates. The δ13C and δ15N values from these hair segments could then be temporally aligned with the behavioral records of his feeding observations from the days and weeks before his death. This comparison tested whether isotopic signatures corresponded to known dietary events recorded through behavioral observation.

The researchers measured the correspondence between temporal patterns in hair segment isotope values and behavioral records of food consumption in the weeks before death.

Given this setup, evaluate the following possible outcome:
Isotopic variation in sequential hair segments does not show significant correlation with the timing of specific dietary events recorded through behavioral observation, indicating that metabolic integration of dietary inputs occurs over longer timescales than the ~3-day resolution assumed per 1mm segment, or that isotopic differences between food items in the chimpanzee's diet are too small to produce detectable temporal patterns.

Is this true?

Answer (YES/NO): NO